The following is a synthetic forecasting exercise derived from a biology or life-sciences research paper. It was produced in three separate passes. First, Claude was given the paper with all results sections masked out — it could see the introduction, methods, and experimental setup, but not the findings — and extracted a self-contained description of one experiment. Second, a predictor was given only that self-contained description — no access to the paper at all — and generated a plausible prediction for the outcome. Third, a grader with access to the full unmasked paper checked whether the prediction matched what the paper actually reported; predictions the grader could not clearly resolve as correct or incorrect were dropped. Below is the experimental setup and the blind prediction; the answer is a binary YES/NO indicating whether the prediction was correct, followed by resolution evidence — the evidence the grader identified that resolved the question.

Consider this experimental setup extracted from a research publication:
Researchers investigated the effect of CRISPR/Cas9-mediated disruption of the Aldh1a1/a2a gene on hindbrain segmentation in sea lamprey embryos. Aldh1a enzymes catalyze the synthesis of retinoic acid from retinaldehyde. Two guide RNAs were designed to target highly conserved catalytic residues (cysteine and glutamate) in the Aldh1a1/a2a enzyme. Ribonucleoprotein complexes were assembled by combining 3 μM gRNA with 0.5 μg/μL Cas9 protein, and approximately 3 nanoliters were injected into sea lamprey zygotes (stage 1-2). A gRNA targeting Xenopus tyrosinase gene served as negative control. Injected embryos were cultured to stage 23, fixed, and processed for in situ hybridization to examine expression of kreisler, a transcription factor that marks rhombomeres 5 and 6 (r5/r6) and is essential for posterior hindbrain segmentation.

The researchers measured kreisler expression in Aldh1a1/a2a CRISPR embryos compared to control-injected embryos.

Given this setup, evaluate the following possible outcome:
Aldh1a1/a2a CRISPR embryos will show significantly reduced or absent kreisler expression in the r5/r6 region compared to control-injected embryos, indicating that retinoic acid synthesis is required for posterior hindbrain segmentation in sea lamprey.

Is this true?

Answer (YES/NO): NO